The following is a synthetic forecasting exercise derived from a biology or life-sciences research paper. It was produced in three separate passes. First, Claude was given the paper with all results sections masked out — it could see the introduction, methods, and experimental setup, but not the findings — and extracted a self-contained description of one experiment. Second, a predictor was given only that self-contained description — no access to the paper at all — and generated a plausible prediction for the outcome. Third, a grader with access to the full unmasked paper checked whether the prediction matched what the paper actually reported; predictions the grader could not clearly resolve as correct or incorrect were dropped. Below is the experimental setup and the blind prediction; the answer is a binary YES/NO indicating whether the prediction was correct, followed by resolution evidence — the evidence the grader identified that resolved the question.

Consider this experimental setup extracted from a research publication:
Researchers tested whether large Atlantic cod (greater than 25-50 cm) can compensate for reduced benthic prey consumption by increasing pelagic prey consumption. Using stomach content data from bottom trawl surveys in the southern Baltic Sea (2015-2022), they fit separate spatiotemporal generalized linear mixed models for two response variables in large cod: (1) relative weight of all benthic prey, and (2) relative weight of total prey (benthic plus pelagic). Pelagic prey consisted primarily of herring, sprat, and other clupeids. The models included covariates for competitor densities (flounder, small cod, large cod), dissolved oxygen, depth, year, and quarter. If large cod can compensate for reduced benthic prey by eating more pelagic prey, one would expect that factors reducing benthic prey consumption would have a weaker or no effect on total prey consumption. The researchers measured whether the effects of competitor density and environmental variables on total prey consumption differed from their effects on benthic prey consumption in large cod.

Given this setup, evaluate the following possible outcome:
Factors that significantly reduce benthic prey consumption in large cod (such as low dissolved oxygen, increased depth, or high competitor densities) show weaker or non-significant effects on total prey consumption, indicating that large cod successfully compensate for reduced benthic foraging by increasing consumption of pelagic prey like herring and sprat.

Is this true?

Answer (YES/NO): YES